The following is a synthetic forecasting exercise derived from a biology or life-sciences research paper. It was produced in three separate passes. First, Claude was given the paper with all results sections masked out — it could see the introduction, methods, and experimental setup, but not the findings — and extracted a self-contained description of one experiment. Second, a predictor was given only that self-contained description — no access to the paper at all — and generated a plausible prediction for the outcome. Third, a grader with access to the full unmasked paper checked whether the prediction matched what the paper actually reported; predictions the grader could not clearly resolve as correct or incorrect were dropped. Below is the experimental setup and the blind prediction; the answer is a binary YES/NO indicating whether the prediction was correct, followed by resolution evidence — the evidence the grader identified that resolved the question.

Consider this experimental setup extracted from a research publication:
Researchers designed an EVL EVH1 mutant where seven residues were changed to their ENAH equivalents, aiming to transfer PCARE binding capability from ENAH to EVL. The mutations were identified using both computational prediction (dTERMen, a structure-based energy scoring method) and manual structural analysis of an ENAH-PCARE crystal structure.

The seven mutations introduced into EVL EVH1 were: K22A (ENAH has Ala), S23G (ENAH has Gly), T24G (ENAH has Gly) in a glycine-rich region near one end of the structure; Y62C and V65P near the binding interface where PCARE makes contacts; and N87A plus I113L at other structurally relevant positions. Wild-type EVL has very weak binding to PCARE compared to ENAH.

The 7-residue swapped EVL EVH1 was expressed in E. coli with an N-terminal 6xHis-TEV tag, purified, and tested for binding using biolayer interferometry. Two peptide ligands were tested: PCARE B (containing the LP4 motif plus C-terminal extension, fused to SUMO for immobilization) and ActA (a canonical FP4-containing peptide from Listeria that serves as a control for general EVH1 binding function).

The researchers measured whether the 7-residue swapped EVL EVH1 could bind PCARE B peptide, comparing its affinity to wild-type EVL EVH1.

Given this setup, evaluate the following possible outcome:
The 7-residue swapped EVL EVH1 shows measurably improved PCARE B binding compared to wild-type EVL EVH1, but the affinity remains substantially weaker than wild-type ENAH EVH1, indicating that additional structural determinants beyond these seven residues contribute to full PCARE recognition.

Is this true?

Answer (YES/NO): NO